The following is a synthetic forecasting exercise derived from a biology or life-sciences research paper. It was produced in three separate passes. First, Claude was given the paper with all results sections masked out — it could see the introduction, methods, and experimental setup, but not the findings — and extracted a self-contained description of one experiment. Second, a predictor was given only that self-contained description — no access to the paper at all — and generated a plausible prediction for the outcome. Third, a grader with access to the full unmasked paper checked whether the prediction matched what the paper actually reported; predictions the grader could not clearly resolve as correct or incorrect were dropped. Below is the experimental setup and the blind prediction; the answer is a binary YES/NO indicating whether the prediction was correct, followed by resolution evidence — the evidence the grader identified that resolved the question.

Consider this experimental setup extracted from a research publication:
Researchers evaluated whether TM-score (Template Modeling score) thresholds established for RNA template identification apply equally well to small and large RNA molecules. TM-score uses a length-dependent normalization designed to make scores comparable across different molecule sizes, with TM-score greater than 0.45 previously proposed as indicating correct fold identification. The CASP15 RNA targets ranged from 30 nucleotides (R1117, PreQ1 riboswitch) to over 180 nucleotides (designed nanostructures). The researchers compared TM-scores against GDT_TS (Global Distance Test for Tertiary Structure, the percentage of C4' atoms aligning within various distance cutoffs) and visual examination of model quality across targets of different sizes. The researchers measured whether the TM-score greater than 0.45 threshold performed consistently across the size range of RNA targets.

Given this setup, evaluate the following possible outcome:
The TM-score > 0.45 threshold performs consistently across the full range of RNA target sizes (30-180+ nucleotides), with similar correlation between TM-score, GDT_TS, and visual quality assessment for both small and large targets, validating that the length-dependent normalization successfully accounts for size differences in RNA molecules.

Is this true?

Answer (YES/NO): NO